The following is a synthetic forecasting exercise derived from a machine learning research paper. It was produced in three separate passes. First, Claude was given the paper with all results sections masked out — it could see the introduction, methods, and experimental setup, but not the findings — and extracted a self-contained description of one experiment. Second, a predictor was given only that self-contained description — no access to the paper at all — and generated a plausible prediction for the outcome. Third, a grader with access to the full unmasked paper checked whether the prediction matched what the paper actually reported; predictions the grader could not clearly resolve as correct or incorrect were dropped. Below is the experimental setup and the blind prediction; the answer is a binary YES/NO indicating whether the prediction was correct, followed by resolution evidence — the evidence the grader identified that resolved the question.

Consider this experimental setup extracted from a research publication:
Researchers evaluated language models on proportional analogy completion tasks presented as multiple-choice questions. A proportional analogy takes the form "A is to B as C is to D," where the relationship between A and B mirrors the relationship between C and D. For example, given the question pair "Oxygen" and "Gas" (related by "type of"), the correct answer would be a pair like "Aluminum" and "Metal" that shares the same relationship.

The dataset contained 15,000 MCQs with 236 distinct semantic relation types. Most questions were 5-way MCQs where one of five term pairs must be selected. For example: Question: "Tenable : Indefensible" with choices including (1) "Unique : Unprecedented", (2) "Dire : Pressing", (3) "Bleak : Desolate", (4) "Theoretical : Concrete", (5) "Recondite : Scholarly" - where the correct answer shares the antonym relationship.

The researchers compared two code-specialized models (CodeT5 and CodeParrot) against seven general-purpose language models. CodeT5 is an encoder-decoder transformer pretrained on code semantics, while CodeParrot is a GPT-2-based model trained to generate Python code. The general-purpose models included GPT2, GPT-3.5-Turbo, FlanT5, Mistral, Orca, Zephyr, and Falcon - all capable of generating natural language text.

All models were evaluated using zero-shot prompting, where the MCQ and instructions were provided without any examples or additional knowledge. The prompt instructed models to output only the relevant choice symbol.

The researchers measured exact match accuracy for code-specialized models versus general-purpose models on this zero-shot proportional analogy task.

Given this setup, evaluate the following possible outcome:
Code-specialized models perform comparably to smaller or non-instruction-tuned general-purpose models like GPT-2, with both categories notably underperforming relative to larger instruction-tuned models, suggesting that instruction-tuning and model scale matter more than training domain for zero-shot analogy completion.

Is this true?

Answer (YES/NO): NO